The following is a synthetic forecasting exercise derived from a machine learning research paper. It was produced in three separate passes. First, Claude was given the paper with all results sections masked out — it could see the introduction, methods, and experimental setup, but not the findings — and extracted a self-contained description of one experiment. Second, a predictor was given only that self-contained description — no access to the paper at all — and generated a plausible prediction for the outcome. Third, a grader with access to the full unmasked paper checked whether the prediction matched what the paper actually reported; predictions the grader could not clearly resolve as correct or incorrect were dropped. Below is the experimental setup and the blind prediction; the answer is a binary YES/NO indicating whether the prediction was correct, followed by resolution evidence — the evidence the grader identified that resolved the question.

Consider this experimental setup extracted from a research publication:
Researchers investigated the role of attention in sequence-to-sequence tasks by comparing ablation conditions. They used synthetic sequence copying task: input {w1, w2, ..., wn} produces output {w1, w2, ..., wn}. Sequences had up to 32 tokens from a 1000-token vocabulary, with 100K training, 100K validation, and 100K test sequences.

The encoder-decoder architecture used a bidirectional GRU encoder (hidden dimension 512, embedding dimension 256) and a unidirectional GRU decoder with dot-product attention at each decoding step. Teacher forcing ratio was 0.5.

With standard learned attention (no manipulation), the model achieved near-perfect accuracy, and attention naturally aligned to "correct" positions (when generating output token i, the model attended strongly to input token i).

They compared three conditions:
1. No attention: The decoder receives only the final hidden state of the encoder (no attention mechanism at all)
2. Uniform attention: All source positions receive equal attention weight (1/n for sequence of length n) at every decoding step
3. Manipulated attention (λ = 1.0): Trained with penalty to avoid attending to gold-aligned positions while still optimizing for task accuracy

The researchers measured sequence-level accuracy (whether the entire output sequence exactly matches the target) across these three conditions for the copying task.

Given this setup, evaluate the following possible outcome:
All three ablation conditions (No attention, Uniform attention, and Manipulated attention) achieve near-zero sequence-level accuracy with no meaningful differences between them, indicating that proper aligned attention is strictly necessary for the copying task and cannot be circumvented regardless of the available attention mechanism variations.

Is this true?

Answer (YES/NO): NO